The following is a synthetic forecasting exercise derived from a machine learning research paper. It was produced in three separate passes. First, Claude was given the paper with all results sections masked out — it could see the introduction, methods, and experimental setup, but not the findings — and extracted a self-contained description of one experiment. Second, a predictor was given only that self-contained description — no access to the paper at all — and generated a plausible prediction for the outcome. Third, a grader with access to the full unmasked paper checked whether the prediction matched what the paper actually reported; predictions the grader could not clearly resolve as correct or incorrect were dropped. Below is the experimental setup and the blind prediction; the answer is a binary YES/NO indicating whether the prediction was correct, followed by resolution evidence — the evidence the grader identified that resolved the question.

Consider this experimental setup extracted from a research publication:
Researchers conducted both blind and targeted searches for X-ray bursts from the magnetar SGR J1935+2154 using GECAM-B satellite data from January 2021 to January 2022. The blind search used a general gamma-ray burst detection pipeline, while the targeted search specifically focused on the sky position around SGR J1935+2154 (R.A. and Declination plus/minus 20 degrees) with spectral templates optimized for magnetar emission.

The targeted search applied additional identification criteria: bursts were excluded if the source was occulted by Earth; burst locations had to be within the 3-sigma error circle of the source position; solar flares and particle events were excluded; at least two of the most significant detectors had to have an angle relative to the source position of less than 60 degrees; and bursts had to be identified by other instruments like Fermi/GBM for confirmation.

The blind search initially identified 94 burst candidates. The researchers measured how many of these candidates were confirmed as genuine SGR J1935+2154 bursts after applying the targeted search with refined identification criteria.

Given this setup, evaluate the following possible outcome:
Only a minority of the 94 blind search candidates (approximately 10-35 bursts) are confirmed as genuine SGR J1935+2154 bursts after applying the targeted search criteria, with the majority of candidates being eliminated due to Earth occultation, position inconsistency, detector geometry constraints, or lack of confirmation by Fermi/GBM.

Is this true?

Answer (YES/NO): NO